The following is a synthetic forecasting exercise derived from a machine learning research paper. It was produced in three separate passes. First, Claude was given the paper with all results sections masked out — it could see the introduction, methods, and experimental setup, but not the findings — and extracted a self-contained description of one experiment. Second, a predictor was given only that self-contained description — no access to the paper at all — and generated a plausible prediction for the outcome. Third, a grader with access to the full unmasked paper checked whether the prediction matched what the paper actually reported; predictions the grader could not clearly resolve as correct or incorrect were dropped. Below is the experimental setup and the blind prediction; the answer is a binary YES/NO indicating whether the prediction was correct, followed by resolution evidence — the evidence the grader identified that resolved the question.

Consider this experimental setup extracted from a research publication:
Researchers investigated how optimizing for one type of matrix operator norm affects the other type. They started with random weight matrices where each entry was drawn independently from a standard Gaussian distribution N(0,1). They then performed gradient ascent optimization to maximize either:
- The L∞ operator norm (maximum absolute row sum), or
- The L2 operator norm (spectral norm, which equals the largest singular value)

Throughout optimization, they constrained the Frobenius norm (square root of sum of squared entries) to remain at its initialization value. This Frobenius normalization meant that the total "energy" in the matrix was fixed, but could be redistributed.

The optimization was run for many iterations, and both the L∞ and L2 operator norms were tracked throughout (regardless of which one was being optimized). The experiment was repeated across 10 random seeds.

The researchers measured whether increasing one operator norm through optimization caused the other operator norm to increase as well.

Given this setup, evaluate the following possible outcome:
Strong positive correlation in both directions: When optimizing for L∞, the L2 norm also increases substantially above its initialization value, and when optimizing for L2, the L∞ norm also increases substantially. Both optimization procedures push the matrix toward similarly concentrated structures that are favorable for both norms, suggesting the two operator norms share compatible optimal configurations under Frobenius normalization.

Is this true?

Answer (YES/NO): NO